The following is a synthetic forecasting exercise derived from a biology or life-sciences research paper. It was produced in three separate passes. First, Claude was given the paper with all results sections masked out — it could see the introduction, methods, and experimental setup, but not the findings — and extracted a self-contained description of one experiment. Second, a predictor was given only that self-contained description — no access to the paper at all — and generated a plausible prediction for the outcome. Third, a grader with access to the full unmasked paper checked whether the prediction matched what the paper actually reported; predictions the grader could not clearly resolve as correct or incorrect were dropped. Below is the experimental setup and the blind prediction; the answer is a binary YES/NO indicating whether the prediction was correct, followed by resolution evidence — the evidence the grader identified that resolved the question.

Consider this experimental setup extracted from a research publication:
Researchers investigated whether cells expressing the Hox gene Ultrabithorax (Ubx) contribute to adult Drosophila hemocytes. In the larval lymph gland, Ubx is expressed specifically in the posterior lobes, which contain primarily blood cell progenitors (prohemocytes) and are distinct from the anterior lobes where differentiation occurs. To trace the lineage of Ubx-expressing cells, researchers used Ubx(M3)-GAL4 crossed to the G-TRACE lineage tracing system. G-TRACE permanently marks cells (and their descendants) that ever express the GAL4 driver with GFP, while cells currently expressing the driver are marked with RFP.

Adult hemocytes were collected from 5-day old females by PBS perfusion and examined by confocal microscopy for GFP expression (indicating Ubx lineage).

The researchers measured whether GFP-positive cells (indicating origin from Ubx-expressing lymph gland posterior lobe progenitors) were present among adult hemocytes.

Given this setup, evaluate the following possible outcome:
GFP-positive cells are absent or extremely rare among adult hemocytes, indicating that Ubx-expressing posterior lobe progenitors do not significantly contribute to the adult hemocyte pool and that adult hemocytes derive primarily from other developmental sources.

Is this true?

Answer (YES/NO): NO